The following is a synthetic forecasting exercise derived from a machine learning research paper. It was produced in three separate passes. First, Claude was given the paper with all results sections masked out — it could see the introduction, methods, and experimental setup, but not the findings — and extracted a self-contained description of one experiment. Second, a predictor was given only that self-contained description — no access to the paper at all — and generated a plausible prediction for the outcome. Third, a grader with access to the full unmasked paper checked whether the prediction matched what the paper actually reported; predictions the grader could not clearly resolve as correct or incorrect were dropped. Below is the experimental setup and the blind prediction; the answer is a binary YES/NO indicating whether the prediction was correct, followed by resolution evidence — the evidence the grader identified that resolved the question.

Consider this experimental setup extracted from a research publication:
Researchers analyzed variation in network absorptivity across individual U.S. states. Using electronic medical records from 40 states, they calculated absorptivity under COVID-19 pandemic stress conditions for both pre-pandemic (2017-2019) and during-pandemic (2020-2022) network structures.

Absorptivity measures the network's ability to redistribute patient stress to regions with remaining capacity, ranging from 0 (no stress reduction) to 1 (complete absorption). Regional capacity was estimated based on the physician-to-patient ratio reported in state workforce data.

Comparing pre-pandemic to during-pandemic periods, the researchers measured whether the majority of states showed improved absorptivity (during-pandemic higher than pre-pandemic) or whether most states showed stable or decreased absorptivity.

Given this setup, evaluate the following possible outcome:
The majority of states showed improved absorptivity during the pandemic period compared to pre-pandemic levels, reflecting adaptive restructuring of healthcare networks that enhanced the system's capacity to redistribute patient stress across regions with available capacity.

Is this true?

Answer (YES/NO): YES